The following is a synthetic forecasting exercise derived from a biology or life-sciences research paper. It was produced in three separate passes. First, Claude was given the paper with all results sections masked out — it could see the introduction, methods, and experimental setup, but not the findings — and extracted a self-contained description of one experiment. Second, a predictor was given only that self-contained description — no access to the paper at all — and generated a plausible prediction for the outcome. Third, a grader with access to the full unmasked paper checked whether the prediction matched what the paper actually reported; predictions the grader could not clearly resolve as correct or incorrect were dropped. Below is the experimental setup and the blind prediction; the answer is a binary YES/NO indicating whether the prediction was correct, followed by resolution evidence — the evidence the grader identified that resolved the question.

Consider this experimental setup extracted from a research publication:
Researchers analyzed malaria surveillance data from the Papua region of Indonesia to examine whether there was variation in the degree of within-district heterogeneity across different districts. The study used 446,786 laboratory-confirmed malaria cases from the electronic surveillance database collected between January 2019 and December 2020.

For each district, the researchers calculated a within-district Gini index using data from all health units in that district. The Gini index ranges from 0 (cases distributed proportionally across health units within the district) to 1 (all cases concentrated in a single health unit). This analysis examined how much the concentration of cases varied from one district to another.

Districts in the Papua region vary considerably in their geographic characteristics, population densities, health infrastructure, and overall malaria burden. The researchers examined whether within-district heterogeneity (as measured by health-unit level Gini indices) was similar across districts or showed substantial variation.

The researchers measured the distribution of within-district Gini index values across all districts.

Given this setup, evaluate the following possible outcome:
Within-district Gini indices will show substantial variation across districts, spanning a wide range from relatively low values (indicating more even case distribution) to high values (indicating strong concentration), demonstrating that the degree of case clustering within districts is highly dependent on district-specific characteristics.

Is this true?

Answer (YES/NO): YES